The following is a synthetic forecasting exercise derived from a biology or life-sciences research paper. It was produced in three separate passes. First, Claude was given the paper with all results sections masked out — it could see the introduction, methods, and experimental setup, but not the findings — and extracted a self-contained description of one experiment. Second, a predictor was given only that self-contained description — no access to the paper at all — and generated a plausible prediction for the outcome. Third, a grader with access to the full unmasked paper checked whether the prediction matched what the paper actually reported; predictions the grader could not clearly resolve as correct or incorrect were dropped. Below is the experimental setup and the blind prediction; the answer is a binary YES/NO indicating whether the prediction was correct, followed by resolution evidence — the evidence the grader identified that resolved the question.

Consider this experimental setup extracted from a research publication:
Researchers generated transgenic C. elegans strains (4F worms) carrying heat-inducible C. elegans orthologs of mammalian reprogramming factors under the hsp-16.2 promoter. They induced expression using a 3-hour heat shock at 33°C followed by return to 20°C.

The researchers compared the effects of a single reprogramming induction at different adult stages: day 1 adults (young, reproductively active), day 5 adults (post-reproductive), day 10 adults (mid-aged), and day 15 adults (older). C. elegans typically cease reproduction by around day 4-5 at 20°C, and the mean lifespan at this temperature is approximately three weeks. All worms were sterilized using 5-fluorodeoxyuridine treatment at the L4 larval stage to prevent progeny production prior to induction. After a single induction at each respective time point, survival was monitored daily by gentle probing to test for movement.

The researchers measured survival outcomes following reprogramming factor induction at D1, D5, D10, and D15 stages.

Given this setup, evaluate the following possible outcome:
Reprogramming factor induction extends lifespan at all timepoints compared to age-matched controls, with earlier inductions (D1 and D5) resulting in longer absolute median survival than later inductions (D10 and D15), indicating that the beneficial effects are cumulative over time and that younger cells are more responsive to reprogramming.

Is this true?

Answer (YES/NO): NO